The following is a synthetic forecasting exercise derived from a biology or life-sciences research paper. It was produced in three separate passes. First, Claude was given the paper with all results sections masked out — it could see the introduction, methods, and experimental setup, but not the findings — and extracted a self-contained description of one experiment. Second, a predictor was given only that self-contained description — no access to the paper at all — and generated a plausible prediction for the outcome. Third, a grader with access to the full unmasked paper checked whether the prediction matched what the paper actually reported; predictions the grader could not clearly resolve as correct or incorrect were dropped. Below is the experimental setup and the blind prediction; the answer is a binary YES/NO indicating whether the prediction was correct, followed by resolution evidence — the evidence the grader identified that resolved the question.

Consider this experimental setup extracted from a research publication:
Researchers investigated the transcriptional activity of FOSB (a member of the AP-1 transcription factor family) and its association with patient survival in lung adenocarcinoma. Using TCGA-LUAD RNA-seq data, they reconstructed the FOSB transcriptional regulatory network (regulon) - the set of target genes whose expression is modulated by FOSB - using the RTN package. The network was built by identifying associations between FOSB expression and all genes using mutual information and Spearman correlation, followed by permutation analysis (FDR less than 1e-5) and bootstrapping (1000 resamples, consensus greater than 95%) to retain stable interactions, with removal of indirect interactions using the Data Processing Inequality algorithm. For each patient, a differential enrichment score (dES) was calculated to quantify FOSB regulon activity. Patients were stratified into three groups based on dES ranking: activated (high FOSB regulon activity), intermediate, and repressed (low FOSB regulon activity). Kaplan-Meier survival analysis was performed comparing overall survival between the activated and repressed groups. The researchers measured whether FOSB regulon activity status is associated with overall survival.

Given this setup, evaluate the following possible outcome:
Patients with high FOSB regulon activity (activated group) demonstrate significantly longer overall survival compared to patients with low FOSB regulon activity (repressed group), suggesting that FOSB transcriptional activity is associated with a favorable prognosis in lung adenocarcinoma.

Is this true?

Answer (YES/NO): YES